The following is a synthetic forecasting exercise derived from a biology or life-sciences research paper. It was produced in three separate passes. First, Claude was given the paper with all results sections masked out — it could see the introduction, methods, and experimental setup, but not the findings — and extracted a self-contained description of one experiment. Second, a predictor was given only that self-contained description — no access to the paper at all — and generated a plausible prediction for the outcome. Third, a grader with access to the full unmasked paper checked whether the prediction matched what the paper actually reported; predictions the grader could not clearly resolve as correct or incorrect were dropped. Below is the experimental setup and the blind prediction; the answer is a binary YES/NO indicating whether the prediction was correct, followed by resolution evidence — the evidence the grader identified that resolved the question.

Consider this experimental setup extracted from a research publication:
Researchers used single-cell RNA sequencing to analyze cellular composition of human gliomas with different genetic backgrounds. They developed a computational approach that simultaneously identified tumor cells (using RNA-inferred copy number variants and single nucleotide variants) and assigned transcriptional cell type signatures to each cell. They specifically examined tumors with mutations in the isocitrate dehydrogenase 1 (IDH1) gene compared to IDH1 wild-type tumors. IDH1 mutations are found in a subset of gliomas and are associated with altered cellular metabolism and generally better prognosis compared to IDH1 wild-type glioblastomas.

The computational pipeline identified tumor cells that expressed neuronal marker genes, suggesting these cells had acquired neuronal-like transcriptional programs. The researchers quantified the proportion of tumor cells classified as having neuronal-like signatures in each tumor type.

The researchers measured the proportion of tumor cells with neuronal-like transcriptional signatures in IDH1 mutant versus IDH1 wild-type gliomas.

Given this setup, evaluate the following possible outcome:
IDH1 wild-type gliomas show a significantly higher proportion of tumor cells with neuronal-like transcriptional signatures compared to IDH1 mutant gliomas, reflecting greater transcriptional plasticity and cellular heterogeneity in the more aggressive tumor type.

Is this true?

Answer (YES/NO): NO